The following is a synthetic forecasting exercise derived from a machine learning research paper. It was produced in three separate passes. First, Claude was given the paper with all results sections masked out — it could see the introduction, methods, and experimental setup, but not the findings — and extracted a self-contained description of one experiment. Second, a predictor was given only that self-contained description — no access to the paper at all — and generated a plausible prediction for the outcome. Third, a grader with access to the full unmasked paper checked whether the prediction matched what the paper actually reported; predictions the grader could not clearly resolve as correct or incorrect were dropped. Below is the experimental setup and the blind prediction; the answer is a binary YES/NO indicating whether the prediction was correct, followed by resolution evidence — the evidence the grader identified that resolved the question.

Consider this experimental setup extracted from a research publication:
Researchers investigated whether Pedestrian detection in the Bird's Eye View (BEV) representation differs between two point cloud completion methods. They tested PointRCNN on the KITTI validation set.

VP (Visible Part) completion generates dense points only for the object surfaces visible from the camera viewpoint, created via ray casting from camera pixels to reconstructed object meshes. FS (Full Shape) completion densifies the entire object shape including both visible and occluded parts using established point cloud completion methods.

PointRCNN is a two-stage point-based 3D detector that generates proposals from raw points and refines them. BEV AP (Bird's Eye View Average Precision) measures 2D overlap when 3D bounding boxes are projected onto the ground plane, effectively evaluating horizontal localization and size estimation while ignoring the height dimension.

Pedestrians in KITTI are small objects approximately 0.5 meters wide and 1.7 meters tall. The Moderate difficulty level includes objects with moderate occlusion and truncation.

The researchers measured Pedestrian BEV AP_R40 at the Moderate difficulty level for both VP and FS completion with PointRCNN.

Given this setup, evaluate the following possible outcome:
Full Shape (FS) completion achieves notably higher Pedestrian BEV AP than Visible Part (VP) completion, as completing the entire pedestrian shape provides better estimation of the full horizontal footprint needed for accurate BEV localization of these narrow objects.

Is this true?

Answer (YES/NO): NO